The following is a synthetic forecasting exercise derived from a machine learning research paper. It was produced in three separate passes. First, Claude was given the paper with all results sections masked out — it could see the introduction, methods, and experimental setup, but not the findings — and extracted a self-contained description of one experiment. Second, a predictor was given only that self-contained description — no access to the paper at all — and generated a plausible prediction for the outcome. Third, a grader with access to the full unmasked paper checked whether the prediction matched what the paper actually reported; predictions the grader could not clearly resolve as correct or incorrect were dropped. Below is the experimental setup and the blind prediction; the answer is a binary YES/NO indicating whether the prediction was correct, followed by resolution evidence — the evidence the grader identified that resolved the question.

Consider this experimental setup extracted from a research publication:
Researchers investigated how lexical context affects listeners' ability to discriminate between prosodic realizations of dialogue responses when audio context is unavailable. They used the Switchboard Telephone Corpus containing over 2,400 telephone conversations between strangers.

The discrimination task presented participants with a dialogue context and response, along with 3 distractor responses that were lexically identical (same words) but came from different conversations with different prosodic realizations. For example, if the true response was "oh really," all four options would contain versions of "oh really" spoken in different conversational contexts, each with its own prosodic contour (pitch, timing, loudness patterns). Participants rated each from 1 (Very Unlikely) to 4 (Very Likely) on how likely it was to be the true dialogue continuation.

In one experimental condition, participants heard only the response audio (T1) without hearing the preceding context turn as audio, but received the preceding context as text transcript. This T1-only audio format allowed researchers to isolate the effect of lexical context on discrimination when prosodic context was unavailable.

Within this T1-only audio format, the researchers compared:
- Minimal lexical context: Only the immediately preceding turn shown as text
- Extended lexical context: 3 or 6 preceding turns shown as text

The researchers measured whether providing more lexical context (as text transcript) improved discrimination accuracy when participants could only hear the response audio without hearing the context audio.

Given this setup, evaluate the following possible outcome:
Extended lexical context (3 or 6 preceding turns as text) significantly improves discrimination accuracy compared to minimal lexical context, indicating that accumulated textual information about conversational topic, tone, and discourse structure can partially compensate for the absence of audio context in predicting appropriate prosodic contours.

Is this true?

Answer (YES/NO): NO